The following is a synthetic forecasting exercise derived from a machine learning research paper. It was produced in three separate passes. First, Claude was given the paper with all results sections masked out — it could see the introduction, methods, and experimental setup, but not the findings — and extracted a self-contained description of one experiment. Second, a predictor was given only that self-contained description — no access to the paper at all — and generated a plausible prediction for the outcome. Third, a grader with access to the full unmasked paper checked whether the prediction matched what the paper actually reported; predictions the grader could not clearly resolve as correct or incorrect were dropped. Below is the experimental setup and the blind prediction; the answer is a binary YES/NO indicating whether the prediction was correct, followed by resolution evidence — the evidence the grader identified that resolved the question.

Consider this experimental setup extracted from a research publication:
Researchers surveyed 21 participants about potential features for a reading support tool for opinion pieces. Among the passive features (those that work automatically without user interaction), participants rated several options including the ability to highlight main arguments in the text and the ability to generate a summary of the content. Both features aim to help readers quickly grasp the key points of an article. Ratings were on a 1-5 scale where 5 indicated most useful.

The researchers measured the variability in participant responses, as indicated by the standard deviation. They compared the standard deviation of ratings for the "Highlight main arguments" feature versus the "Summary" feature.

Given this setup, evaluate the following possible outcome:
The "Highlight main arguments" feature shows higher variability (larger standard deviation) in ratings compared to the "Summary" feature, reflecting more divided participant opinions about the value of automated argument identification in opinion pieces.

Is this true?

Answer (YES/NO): NO